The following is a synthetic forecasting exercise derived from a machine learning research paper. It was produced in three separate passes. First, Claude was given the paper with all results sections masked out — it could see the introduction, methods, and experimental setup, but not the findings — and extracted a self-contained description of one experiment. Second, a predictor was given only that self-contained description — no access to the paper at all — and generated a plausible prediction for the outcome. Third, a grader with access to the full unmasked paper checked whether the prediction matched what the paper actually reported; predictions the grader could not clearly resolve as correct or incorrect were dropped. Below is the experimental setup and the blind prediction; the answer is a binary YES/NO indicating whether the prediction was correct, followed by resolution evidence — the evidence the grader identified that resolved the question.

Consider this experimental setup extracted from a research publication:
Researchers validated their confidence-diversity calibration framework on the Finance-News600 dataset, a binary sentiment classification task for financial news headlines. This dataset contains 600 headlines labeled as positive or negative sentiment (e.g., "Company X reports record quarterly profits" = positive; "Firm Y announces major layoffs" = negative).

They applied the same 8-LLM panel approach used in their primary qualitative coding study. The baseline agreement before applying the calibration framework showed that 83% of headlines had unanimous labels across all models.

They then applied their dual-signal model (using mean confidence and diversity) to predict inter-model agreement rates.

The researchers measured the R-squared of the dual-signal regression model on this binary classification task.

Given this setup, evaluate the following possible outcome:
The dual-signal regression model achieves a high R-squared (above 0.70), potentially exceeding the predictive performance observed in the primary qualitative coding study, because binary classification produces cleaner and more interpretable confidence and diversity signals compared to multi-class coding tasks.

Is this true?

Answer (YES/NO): NO